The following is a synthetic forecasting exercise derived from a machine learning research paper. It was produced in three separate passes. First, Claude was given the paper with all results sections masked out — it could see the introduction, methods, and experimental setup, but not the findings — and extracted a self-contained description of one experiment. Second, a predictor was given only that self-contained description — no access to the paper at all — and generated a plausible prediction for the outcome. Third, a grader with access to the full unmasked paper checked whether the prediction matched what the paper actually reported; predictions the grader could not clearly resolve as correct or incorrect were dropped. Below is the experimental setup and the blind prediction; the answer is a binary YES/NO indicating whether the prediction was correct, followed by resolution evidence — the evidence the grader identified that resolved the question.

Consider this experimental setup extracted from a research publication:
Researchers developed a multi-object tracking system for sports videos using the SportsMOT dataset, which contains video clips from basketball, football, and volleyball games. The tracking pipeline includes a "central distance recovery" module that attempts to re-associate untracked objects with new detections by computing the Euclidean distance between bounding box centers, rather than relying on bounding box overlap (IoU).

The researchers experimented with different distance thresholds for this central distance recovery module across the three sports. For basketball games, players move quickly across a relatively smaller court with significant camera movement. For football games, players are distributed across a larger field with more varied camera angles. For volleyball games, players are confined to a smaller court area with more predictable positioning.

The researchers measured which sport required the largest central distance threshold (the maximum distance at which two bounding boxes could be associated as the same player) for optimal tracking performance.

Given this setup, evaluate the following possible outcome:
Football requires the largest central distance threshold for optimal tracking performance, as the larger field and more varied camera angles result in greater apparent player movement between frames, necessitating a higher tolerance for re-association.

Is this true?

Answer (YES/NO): NO